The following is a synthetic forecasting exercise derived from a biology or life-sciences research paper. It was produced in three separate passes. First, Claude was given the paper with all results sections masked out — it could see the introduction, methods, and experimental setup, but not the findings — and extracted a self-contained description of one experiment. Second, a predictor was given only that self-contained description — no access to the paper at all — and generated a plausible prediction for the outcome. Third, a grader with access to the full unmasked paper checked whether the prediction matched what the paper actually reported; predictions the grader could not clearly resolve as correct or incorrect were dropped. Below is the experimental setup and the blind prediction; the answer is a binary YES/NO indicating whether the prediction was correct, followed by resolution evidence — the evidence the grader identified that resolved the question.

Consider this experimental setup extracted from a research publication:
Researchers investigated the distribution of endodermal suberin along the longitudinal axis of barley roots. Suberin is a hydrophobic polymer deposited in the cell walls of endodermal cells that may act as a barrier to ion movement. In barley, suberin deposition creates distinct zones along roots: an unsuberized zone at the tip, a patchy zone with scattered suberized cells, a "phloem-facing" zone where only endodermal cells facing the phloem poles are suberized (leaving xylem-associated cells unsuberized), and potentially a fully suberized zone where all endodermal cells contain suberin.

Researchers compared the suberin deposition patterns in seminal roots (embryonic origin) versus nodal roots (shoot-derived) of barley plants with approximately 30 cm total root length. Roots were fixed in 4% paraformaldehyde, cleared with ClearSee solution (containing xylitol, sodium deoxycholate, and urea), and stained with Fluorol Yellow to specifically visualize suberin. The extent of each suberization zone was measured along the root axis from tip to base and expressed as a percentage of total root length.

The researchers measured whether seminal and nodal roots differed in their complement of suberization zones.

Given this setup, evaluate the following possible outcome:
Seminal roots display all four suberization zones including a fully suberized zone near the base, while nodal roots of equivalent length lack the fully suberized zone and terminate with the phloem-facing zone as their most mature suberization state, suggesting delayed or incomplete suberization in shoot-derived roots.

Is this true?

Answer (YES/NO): YES